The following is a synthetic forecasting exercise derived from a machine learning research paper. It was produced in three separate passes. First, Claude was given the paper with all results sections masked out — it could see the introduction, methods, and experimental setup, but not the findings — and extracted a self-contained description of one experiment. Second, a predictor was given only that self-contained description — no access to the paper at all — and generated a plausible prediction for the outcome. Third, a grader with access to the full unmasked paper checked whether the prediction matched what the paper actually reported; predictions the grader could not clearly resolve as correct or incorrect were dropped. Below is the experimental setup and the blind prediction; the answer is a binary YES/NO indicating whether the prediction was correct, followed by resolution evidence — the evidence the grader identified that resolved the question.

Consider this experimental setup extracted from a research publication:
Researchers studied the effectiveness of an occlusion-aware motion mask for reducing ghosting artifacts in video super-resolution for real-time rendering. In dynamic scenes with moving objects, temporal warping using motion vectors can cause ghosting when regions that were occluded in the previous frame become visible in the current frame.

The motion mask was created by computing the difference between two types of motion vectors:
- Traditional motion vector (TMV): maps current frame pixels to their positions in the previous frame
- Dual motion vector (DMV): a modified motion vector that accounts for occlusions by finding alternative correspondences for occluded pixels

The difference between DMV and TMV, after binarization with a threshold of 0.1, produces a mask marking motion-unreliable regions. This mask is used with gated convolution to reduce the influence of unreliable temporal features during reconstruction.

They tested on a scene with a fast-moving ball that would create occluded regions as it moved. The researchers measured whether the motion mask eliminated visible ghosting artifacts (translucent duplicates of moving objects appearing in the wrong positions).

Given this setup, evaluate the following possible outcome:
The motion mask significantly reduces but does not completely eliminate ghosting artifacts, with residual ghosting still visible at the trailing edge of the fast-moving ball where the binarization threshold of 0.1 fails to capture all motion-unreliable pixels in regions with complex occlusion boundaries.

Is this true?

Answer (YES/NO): NO